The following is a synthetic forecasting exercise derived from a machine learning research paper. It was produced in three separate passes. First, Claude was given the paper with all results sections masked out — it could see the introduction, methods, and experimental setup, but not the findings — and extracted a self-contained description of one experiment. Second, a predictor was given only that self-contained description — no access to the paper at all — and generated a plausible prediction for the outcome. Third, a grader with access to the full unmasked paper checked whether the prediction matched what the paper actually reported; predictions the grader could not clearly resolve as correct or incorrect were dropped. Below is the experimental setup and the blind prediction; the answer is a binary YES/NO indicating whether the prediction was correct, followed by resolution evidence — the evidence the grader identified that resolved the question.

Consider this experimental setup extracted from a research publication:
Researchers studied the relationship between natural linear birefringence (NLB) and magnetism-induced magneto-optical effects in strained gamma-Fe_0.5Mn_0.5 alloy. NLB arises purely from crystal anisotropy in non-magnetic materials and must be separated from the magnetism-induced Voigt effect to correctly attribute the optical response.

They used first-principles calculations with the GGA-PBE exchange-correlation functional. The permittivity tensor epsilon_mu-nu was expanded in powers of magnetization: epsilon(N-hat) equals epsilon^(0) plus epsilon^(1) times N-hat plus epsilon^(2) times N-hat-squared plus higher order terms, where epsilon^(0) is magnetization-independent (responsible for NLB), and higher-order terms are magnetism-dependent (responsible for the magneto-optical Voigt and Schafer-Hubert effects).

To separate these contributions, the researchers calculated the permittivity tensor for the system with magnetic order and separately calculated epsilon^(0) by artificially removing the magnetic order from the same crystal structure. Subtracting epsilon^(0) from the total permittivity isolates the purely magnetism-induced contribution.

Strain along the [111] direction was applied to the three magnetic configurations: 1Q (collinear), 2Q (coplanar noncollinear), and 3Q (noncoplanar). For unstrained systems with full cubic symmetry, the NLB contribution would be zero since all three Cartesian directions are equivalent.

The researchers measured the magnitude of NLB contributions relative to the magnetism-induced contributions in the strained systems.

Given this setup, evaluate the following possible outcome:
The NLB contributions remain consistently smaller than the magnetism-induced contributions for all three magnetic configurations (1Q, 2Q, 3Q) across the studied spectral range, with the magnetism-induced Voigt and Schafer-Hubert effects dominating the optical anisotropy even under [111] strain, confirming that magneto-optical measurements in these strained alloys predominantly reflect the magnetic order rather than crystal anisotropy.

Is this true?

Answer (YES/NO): NO